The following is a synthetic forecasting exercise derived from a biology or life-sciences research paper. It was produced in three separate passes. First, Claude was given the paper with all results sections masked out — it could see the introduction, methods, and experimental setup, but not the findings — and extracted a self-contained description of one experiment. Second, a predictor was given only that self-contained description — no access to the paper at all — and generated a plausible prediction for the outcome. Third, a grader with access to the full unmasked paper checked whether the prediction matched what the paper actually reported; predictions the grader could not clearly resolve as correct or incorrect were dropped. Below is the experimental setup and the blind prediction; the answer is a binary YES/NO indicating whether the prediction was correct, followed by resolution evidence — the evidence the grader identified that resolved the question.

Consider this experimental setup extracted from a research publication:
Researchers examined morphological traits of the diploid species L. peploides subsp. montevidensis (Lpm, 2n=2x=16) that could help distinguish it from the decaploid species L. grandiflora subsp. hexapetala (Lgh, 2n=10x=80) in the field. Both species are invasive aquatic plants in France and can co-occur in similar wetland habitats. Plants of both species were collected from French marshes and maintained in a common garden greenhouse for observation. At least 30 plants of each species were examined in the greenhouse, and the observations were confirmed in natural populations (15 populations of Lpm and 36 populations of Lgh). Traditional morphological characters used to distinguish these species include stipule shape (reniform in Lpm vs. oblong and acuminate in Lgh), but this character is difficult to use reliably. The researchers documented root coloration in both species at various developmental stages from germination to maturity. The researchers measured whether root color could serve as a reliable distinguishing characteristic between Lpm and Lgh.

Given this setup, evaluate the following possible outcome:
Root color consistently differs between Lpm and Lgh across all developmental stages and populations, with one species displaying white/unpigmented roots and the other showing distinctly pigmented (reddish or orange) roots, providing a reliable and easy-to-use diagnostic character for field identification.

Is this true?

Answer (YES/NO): YES